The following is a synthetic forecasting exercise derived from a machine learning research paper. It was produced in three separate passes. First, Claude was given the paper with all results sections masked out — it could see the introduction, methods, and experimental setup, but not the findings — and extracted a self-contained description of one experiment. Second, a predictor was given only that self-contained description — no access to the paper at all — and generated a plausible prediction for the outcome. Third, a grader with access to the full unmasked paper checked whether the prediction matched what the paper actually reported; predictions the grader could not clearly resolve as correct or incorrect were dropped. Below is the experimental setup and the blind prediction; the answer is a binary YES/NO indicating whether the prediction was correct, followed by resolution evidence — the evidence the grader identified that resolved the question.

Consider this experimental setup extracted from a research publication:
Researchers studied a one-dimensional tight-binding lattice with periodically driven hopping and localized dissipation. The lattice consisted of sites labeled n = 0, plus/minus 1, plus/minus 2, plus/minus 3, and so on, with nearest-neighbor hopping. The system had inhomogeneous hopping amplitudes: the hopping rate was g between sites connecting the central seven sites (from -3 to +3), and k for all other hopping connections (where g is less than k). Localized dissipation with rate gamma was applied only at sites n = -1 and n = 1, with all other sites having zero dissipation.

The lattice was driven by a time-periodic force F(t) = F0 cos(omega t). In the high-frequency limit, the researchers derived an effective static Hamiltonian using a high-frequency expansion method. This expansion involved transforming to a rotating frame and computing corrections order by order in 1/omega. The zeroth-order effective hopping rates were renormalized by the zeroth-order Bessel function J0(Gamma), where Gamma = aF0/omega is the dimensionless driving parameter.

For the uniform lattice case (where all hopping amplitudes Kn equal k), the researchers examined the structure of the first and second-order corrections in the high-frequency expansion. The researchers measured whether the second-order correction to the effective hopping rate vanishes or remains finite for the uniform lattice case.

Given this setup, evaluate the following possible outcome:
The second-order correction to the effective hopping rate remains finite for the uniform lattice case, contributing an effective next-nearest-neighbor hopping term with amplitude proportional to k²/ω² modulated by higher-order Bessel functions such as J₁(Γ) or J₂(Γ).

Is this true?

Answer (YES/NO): NO